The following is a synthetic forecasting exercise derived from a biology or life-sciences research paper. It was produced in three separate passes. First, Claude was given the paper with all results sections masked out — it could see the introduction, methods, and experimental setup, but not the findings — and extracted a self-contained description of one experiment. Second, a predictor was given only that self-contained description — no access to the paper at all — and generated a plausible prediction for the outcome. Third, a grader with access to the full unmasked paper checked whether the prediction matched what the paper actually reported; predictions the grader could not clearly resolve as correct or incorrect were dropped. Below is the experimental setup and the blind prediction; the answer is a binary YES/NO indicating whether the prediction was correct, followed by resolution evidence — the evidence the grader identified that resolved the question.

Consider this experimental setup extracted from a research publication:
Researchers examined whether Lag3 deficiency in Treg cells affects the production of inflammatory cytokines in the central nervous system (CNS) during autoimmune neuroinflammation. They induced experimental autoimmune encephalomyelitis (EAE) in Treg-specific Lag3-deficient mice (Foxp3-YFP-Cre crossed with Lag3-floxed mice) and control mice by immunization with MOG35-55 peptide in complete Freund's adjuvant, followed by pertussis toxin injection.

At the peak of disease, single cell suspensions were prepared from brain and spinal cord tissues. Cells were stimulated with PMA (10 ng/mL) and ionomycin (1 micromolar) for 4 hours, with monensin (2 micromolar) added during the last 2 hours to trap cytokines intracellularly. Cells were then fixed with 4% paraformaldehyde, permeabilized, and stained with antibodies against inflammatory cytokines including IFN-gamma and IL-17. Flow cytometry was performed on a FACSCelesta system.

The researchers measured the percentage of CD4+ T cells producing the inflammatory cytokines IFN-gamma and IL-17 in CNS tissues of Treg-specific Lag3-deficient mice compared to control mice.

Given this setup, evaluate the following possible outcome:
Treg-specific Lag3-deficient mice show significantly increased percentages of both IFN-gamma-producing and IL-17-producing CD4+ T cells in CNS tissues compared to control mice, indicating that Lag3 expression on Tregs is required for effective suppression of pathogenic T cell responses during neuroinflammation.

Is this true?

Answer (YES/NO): NO